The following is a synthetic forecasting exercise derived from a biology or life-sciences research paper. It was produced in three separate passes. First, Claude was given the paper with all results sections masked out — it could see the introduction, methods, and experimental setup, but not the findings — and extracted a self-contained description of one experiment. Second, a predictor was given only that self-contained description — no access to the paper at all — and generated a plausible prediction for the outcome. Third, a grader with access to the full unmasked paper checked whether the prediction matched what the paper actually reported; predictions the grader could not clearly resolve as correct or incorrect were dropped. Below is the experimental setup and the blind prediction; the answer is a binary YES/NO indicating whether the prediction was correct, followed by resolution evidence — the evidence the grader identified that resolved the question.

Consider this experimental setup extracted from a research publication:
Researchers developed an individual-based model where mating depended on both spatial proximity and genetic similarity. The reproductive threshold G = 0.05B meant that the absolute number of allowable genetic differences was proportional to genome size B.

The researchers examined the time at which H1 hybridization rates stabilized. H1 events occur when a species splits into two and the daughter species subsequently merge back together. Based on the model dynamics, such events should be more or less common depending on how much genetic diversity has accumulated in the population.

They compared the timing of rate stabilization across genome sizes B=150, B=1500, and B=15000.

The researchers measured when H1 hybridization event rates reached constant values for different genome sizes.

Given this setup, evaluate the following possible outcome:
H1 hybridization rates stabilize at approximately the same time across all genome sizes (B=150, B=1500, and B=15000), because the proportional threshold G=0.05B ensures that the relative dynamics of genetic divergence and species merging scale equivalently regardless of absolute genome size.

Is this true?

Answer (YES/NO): NO